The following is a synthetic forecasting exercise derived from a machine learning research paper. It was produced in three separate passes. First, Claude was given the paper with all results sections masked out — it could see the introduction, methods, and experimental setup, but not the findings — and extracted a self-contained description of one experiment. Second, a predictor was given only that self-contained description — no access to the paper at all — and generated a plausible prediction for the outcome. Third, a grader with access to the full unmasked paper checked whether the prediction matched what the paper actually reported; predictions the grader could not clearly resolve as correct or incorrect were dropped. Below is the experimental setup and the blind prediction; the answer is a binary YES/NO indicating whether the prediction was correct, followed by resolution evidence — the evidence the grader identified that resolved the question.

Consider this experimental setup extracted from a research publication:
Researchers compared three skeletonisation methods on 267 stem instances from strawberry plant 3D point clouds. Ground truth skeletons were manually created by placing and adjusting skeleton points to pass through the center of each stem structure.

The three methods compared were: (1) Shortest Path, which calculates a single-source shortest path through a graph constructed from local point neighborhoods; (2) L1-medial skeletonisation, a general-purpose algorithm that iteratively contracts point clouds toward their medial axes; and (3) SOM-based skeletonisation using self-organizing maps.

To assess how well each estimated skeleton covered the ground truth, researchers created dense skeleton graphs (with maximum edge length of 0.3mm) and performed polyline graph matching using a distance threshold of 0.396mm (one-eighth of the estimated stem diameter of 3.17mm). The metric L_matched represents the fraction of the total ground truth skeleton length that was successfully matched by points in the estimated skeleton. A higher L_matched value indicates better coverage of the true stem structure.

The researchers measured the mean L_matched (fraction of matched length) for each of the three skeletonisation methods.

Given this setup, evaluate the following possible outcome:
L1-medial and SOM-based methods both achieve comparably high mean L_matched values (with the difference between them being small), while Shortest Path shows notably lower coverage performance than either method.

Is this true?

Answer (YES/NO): NO